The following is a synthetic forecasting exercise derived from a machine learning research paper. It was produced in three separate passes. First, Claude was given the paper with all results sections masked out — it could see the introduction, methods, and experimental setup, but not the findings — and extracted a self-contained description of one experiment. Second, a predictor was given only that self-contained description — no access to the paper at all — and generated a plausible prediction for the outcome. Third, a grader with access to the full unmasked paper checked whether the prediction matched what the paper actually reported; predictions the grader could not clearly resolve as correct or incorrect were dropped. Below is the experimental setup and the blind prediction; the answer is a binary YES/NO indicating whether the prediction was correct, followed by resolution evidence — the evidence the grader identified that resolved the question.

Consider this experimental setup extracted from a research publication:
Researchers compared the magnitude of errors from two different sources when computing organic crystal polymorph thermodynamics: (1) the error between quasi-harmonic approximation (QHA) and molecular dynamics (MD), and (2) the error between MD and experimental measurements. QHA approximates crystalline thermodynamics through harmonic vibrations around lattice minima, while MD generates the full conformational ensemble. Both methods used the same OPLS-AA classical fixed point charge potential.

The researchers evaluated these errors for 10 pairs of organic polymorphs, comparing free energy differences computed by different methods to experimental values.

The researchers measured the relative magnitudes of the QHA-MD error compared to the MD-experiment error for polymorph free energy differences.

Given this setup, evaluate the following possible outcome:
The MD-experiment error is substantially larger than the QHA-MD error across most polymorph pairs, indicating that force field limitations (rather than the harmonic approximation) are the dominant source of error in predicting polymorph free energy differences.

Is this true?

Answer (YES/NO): YES